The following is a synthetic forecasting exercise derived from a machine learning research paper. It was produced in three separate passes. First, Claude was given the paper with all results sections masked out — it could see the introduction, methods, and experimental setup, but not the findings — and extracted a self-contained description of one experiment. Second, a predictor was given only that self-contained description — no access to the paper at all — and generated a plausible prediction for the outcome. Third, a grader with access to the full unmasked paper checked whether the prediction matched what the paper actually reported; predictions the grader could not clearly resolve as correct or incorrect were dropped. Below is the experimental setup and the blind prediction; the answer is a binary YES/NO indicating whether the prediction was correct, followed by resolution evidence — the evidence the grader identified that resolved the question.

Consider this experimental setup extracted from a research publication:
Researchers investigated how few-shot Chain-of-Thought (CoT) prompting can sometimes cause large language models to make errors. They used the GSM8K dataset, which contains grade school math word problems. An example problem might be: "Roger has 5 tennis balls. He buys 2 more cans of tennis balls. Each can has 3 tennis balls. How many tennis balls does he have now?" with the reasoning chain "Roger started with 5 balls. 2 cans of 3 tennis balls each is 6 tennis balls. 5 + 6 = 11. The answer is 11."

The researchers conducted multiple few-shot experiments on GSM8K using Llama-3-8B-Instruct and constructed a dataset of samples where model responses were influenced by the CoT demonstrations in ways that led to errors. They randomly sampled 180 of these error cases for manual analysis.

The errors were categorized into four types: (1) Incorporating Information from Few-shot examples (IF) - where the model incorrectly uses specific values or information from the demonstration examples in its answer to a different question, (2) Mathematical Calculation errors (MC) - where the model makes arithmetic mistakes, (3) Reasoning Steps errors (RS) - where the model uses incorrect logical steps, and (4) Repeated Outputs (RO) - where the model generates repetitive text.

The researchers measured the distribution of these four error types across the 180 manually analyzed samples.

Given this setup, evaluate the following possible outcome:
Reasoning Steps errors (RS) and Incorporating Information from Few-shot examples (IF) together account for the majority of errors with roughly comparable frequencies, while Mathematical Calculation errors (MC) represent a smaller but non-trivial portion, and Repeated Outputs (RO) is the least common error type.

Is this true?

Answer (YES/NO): NO